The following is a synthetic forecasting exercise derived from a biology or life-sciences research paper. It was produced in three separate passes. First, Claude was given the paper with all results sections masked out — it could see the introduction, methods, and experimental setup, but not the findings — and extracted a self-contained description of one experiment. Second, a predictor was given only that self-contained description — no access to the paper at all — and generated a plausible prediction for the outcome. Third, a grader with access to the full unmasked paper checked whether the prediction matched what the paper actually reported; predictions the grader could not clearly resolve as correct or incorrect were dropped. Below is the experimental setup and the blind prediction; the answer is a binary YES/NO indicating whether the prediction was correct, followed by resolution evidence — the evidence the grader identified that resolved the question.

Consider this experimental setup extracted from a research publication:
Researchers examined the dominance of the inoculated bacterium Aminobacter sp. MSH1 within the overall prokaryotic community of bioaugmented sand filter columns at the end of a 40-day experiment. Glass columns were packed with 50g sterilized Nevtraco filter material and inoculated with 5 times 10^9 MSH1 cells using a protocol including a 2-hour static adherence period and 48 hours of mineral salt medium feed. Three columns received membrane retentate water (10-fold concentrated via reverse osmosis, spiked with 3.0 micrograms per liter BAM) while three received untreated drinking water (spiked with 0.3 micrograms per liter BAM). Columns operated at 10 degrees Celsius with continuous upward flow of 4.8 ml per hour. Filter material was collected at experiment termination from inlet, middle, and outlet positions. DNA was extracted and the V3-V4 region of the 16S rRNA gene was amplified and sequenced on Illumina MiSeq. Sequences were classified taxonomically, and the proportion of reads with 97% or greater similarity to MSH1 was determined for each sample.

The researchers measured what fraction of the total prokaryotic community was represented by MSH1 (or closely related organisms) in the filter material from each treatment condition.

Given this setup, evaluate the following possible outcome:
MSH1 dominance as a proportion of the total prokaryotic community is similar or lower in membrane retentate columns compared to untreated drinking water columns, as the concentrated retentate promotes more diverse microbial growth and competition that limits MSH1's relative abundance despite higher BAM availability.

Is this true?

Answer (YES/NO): YES